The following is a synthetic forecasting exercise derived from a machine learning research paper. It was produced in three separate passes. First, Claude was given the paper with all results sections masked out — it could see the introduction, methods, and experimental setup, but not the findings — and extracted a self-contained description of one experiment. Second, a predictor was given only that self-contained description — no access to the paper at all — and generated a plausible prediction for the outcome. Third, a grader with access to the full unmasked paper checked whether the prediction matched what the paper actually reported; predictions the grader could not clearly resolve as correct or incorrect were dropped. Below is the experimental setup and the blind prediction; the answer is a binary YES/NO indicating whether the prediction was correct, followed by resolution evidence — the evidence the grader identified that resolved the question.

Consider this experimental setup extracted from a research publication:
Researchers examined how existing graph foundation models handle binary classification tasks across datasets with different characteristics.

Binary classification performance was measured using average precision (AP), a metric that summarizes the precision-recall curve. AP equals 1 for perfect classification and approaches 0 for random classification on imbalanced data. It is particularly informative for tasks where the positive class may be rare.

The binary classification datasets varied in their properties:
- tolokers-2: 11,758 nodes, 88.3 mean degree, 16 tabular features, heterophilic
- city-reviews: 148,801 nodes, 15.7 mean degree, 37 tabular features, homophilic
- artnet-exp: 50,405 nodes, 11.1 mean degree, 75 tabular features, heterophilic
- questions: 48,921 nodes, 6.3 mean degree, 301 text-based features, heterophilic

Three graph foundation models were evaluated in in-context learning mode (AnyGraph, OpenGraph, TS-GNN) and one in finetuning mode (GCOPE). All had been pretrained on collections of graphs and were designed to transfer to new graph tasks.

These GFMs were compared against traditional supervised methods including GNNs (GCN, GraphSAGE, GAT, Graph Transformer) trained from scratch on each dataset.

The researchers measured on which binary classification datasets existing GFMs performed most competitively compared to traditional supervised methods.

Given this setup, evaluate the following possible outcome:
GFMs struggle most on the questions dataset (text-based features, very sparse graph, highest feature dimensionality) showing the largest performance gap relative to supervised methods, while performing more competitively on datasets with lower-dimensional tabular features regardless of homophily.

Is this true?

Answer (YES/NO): NO